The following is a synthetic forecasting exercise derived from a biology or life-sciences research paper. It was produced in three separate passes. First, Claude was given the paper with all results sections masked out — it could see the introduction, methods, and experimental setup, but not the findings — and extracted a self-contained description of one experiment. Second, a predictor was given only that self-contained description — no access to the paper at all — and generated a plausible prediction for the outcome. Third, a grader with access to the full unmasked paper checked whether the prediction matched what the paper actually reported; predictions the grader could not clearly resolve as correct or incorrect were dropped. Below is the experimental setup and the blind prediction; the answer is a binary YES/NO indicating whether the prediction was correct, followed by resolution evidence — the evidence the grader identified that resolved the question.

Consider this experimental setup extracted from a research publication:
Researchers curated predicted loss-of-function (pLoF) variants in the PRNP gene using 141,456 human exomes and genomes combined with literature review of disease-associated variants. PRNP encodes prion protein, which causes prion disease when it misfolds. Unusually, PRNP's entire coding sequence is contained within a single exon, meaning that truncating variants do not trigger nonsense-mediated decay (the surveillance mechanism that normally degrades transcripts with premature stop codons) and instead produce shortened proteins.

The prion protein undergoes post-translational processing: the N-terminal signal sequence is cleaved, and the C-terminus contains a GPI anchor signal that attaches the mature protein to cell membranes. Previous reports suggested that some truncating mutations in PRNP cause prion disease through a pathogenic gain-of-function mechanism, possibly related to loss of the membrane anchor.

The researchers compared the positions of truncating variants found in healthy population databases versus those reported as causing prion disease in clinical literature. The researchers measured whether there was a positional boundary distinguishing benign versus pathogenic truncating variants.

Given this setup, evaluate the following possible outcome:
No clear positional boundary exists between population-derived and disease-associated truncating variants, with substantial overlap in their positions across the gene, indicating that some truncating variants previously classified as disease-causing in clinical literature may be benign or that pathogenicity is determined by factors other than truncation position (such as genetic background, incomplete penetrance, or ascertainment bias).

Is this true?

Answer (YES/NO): NO